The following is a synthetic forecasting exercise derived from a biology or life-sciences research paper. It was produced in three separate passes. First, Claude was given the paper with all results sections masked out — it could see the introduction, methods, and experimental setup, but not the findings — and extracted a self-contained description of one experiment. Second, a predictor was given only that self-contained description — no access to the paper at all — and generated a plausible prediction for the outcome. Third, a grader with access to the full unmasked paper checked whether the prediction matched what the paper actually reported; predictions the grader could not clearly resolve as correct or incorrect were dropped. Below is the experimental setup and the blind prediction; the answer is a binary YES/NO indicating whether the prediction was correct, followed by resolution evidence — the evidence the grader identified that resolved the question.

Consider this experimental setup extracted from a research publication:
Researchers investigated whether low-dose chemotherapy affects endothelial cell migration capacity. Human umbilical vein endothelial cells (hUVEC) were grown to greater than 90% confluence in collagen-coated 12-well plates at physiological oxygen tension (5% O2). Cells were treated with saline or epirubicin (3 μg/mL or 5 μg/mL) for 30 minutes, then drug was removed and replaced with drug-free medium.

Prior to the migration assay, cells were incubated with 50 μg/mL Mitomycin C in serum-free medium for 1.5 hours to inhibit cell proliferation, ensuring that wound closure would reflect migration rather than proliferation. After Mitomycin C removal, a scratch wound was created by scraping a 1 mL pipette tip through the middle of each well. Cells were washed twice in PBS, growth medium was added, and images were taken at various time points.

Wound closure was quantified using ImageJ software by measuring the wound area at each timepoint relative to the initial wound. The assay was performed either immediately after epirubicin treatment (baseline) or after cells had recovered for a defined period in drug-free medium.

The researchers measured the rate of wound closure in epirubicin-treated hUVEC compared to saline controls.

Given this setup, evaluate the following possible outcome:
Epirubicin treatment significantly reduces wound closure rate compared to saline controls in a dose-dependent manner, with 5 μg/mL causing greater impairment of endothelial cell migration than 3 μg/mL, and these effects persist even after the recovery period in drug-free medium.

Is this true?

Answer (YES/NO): NO